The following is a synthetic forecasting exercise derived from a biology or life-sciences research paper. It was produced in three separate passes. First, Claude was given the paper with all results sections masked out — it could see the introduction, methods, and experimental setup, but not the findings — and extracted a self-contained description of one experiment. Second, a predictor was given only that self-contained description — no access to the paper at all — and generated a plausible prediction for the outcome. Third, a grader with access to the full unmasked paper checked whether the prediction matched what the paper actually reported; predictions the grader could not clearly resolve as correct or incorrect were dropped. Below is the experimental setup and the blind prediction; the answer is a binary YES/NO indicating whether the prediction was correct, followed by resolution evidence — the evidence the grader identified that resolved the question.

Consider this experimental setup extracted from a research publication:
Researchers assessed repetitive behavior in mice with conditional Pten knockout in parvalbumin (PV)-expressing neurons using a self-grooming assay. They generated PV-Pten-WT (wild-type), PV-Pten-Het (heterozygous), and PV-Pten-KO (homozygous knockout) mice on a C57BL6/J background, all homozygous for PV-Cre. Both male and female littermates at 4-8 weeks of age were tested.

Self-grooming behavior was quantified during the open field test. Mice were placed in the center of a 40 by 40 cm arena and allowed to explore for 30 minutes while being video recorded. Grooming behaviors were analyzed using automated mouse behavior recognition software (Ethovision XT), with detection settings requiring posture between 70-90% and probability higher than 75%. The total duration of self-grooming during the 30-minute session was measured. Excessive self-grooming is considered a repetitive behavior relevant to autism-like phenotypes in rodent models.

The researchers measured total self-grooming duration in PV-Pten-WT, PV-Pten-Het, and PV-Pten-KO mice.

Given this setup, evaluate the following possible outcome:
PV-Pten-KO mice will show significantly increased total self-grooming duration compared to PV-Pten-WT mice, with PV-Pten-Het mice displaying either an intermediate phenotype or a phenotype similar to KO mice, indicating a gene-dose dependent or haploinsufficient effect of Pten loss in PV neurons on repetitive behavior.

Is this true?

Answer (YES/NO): NO